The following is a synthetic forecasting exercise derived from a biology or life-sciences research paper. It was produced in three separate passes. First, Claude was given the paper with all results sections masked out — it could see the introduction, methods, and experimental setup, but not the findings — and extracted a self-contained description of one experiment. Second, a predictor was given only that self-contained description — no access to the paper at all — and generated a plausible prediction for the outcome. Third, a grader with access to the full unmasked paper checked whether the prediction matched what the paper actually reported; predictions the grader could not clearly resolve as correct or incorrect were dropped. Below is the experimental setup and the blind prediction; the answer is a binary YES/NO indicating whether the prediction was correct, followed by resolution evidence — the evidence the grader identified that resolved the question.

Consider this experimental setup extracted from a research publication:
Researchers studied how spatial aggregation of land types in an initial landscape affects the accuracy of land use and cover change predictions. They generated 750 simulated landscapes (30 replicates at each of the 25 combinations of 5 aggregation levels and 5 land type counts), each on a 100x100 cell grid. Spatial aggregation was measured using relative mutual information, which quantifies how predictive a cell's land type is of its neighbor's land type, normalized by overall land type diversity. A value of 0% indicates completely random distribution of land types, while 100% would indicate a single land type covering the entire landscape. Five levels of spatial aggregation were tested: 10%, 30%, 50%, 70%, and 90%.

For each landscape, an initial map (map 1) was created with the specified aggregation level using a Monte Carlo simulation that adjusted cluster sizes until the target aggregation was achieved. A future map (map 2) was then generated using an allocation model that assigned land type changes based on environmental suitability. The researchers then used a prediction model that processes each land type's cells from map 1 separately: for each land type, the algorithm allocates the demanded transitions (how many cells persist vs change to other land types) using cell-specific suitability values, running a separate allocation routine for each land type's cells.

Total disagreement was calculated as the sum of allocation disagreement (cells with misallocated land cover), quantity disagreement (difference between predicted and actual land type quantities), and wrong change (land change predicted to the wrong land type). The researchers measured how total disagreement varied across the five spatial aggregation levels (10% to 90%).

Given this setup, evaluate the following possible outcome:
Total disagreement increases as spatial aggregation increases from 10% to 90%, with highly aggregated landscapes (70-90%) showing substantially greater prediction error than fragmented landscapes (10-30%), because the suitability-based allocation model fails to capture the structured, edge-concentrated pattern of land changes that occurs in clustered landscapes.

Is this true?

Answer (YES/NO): NO